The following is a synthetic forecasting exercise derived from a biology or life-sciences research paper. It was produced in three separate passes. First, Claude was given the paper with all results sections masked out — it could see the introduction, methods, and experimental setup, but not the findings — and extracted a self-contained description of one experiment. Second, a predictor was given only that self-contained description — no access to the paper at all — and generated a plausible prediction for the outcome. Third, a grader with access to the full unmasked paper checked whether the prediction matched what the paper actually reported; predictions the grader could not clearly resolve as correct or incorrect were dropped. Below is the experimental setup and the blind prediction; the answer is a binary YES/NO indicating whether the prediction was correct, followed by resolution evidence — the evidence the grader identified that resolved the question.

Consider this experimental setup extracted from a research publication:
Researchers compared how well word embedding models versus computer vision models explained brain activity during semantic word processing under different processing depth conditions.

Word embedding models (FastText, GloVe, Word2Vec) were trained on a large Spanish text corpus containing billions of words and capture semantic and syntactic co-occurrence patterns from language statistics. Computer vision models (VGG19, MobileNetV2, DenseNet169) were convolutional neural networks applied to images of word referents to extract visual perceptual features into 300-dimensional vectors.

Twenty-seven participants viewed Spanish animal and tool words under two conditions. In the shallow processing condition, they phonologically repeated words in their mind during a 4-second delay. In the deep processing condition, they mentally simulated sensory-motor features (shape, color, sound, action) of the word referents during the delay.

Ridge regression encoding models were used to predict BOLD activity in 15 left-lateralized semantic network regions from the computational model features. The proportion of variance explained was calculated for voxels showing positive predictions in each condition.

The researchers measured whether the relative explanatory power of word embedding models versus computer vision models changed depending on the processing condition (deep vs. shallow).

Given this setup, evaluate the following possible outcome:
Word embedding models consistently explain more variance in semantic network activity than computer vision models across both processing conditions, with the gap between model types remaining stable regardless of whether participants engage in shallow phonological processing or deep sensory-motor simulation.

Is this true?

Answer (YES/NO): NO